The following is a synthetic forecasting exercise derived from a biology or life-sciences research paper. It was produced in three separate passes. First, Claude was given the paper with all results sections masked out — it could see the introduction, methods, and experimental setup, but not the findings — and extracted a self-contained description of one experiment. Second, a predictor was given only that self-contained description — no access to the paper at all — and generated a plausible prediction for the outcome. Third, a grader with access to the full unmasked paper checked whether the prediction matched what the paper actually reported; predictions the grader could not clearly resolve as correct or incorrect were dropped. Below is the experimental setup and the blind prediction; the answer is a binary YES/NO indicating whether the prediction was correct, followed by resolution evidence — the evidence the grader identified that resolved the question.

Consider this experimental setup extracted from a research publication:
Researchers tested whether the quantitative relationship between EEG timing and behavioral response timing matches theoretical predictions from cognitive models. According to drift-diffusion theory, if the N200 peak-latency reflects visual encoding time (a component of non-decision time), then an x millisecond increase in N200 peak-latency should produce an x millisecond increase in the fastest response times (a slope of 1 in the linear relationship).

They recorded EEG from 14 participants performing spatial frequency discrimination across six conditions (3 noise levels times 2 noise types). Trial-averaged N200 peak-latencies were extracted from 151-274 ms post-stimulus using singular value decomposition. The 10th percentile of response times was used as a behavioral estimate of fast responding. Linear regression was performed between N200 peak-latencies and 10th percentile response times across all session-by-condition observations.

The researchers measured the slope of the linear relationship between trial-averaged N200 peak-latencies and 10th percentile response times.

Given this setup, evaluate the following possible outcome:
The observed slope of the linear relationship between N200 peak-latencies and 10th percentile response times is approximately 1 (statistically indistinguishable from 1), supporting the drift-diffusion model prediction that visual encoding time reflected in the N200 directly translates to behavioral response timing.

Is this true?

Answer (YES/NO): YES